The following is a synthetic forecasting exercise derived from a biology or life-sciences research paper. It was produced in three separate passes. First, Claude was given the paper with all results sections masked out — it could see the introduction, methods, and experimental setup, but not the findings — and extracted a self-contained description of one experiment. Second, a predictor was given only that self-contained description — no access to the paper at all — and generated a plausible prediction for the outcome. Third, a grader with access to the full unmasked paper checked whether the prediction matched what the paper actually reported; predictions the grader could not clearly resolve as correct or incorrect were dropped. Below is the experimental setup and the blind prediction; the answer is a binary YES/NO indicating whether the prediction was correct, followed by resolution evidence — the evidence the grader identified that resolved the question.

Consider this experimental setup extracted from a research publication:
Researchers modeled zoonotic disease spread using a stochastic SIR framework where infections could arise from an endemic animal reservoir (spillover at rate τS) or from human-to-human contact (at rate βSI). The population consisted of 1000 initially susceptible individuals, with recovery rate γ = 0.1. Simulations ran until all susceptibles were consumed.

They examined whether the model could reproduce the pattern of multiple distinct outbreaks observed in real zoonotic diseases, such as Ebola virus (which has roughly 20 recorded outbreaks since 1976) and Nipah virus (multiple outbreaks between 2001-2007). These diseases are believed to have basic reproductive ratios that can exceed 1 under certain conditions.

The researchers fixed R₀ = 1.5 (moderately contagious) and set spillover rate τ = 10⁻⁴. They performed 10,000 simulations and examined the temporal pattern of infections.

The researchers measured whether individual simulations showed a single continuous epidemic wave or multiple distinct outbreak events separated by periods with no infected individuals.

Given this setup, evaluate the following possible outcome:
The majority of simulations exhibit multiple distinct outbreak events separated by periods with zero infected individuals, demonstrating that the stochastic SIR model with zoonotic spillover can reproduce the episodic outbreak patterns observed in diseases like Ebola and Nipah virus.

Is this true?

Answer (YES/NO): YES